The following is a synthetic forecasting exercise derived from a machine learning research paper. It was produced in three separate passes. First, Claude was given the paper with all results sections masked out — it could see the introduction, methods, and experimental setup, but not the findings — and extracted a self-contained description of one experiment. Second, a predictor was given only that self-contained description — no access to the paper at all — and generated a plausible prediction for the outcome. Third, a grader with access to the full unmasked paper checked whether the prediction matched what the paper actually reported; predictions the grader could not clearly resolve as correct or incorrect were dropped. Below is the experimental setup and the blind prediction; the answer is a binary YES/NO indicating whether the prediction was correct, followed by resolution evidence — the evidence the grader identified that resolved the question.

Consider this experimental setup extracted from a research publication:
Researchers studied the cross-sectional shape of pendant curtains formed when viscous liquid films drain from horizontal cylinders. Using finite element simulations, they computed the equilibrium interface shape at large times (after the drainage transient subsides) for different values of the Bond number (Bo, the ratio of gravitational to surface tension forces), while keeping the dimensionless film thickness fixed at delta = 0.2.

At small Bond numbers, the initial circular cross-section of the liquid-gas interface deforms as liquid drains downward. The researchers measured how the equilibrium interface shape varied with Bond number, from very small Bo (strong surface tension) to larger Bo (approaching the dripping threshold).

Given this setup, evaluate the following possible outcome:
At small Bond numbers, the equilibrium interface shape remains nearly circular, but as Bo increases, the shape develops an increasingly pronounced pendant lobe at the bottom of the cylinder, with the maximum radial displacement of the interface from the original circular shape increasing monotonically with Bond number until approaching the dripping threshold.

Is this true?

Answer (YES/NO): YES